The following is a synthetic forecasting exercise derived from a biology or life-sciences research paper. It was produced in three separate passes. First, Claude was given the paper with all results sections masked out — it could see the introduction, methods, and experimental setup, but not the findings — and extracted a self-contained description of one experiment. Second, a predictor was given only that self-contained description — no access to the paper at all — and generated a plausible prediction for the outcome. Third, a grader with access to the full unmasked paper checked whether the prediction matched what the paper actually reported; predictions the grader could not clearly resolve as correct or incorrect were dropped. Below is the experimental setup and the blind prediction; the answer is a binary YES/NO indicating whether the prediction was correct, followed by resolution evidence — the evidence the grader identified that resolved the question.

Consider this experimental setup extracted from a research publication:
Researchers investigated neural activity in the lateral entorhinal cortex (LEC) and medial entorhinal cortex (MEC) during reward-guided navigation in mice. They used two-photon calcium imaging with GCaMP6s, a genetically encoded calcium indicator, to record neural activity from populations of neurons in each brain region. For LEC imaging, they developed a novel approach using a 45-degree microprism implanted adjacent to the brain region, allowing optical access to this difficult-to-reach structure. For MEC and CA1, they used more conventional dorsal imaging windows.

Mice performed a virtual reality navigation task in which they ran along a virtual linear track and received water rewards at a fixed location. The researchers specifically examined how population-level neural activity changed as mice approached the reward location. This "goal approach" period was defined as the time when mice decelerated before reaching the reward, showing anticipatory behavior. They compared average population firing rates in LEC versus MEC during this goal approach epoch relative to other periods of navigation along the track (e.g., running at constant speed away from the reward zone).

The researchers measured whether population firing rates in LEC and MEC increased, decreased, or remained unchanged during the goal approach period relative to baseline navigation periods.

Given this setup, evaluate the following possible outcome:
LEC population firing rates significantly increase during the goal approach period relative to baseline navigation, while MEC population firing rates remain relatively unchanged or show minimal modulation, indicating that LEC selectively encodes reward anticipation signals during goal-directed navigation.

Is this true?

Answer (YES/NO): NO